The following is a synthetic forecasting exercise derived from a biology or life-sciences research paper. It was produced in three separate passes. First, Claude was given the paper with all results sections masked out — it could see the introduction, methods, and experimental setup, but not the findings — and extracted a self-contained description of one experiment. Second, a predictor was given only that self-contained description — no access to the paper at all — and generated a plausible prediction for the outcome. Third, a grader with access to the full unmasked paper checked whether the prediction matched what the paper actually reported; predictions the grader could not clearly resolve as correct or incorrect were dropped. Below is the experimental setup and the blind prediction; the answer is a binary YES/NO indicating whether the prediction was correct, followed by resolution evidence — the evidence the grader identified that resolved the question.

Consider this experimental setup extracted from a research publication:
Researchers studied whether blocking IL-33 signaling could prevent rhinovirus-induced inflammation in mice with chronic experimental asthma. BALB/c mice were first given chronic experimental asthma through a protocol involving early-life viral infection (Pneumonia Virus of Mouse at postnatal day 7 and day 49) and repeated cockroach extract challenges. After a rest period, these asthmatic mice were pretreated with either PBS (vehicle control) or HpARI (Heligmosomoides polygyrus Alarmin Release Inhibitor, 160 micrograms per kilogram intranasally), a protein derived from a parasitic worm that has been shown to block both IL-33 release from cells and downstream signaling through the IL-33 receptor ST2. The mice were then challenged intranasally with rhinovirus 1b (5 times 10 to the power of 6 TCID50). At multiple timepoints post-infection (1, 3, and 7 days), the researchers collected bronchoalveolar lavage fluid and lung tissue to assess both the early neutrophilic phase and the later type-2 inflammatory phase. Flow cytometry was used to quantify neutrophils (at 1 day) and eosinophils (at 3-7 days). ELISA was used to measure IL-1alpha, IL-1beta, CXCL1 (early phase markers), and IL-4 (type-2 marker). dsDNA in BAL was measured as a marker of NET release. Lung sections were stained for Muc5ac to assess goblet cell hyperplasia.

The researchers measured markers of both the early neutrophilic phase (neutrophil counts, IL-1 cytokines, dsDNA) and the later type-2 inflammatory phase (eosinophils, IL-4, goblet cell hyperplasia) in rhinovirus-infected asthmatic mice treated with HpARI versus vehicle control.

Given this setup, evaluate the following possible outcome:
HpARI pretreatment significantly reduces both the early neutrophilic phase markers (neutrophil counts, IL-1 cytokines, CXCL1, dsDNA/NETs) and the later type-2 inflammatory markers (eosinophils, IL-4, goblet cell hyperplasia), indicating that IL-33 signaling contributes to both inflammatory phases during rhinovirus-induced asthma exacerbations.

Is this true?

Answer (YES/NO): YES